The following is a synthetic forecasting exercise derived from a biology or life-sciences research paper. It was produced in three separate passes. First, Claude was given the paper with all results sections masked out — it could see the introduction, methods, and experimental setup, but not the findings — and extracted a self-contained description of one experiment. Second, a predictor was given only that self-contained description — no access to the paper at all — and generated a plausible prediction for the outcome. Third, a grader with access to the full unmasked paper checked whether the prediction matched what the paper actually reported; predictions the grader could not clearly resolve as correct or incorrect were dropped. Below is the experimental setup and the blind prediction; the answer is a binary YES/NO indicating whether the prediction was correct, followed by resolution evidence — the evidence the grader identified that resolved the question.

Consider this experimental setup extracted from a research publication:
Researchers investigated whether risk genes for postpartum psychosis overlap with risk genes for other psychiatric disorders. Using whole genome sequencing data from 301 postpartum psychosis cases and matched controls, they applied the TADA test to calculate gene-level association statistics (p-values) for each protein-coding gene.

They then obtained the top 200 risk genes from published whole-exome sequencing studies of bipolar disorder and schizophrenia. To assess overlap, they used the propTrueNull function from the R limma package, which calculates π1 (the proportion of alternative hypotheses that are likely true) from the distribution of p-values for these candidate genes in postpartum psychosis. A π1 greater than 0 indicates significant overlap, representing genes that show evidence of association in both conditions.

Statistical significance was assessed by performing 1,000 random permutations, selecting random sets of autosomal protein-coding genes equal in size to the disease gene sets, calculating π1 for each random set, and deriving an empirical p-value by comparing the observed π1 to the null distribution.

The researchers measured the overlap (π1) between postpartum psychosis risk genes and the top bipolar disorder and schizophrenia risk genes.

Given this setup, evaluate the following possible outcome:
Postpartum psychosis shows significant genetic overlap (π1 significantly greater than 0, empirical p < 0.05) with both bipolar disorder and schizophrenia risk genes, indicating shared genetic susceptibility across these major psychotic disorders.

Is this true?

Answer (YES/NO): YES